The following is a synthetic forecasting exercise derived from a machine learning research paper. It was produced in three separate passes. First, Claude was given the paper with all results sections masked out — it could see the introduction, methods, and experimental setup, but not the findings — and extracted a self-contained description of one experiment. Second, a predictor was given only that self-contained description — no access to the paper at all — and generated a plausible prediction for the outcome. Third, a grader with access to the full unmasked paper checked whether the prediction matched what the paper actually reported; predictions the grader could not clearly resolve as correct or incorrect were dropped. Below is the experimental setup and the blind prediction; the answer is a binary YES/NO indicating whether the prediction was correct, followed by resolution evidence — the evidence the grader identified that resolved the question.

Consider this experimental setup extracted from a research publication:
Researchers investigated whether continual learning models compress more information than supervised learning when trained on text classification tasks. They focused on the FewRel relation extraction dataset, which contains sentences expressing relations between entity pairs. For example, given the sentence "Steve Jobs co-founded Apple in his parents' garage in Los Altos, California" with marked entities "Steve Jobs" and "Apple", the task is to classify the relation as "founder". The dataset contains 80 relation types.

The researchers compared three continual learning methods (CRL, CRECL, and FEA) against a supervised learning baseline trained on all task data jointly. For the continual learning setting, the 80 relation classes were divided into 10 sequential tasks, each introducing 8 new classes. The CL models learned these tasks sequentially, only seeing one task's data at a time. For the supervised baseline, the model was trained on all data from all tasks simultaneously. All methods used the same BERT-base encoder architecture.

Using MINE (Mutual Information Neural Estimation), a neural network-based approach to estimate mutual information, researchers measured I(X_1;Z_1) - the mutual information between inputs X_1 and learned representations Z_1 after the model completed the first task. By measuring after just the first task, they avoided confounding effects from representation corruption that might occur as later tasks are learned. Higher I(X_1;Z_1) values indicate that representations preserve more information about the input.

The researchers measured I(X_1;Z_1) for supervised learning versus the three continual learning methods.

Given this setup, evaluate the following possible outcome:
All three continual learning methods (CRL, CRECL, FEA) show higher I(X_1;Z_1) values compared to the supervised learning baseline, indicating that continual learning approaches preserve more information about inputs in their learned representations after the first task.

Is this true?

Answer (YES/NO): NO